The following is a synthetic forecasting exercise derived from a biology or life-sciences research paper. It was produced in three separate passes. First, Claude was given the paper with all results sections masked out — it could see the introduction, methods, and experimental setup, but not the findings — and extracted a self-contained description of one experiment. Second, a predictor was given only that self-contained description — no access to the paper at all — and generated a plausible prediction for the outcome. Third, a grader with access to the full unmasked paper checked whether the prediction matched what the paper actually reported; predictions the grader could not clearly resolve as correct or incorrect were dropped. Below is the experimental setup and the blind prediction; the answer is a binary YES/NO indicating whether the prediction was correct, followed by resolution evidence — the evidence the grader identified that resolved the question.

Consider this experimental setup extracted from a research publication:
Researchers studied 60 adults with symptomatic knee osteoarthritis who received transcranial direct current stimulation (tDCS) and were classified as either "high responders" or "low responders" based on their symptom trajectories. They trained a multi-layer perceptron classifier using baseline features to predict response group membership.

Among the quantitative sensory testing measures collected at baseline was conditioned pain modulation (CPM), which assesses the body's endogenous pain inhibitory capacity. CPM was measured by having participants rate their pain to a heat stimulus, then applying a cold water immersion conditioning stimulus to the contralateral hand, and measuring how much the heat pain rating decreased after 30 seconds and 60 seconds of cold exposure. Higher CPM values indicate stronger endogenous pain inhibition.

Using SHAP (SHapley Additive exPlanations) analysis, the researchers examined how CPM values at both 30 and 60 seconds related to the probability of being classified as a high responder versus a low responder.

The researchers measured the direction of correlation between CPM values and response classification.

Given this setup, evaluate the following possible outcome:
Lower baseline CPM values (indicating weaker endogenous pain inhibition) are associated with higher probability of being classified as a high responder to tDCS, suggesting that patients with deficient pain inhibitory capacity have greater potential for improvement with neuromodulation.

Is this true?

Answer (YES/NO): NO